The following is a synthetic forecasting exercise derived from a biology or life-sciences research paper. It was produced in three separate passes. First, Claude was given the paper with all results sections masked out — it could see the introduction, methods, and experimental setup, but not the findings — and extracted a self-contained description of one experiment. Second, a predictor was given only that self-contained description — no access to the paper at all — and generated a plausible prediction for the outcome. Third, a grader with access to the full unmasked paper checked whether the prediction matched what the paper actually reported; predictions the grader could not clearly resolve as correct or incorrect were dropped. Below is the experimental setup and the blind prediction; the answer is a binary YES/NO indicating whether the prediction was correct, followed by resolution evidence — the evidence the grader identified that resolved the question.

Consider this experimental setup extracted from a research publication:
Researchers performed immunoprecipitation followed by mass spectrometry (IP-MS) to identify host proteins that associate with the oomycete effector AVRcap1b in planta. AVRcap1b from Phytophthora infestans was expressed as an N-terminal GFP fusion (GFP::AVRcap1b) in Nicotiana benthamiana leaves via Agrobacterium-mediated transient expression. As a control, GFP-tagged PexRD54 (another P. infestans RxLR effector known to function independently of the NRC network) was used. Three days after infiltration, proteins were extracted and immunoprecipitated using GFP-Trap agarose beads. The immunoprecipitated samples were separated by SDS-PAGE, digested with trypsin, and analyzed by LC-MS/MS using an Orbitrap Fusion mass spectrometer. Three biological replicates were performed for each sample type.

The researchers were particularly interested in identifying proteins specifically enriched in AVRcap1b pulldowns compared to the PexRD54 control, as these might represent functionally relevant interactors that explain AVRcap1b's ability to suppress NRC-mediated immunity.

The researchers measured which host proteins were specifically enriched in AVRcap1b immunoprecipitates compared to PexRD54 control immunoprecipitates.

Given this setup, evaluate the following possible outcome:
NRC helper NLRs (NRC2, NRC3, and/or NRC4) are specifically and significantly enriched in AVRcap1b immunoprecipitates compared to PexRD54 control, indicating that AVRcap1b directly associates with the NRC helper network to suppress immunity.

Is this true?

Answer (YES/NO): NO